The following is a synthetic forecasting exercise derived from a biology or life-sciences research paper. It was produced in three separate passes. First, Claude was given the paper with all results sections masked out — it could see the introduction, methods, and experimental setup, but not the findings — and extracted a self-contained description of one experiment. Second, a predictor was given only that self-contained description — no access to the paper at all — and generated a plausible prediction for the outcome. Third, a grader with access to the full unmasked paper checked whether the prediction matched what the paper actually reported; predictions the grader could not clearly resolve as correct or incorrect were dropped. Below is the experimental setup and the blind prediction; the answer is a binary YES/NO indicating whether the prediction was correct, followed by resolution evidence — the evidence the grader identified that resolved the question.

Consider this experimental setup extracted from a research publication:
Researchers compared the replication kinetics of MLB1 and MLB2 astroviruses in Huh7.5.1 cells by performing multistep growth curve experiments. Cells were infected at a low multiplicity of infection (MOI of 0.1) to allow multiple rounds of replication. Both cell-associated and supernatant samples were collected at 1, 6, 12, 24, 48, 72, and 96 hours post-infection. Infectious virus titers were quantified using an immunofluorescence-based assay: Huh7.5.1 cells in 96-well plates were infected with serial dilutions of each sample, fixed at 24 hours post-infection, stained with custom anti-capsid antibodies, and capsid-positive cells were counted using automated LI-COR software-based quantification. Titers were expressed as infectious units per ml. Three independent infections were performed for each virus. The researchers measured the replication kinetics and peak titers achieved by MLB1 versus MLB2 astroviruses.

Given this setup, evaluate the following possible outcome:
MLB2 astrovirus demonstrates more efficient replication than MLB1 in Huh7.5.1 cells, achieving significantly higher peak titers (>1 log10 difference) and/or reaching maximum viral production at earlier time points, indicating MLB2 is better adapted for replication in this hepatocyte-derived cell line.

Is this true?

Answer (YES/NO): YES